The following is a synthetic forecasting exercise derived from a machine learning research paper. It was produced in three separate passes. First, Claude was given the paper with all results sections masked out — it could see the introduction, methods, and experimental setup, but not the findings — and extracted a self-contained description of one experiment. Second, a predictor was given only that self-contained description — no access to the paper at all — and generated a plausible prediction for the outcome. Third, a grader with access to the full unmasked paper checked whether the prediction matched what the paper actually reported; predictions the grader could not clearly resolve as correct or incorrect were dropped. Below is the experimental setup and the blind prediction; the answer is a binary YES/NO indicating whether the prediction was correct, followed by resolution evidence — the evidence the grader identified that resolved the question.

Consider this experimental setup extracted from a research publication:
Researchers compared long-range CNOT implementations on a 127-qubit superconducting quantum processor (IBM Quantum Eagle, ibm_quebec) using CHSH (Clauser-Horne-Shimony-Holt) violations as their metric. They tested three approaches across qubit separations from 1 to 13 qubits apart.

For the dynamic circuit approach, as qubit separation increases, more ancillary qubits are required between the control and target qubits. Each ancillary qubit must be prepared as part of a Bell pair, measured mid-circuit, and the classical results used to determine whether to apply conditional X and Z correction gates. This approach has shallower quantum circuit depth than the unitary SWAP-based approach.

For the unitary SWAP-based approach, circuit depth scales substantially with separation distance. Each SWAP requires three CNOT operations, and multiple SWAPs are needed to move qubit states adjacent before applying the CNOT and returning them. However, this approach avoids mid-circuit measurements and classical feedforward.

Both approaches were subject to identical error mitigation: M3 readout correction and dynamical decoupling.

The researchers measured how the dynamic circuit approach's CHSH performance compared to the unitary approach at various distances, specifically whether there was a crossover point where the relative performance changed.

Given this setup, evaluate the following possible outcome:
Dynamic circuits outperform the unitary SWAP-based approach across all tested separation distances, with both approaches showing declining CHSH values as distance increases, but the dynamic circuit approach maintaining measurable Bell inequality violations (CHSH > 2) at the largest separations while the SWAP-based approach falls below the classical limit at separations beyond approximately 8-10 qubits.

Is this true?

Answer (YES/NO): NO